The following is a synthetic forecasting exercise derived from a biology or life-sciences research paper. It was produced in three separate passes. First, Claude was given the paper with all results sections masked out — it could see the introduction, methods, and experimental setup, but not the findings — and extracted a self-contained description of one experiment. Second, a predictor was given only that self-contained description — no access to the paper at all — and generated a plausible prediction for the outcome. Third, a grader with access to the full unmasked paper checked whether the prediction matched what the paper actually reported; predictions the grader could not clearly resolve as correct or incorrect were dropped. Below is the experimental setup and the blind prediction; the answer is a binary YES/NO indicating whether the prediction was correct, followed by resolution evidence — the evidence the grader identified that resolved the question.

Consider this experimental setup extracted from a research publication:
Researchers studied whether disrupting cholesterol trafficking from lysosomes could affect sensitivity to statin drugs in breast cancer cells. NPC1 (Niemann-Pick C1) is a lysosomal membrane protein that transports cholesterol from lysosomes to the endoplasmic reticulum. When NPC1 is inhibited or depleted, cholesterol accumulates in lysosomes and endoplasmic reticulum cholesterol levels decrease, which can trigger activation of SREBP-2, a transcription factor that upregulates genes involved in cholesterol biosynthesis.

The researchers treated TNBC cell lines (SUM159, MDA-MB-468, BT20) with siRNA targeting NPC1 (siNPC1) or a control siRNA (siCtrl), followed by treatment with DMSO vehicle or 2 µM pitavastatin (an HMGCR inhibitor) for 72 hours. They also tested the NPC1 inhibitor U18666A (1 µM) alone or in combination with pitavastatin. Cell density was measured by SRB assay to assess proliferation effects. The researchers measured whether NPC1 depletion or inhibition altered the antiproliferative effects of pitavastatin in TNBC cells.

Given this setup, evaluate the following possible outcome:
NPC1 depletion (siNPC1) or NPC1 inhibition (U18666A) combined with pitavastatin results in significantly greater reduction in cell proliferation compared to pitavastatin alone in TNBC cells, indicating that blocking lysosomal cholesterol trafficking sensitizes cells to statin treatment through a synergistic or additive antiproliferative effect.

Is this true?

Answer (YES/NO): NO